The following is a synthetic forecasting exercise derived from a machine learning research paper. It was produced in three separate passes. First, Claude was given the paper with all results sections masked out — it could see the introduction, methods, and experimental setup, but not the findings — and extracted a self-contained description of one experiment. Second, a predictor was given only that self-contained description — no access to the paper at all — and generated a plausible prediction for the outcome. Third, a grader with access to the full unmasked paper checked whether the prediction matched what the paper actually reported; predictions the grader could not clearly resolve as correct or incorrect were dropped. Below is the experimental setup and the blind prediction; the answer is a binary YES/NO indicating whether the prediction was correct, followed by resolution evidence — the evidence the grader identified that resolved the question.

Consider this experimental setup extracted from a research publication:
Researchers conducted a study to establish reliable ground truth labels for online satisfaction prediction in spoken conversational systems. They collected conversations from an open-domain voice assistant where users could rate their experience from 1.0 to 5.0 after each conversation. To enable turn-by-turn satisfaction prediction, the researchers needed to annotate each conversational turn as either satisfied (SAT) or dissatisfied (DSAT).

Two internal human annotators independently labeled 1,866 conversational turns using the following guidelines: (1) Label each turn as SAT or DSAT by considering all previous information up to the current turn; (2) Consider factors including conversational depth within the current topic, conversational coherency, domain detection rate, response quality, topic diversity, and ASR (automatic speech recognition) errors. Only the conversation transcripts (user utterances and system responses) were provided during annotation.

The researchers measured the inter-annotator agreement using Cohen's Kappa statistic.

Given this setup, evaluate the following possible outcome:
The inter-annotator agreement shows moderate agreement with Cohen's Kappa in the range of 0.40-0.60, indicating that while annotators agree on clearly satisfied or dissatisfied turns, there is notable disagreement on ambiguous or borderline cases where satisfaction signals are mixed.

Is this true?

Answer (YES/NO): NO